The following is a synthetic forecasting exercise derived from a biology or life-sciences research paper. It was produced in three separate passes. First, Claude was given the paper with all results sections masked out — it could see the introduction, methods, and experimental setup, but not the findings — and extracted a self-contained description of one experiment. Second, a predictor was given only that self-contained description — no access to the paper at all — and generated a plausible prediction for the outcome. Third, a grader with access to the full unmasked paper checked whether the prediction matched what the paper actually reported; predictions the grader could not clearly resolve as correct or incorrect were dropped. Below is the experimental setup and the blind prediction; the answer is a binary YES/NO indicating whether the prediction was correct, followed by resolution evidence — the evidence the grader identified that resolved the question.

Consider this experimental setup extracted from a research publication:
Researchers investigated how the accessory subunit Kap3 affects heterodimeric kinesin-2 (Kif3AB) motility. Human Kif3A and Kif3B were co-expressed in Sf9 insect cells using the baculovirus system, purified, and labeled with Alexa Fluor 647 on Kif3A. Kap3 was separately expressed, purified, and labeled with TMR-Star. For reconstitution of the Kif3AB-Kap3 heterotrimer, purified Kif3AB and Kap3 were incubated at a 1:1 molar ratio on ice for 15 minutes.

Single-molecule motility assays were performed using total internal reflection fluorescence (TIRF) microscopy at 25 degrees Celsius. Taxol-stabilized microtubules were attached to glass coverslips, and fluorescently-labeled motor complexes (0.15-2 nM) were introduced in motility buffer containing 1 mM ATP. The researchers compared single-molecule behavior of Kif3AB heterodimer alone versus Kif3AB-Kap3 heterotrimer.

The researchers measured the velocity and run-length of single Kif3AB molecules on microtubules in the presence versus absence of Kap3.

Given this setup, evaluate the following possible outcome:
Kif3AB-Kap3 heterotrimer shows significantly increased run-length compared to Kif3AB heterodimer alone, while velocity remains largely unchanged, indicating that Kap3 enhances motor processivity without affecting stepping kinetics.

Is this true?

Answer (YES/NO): NO